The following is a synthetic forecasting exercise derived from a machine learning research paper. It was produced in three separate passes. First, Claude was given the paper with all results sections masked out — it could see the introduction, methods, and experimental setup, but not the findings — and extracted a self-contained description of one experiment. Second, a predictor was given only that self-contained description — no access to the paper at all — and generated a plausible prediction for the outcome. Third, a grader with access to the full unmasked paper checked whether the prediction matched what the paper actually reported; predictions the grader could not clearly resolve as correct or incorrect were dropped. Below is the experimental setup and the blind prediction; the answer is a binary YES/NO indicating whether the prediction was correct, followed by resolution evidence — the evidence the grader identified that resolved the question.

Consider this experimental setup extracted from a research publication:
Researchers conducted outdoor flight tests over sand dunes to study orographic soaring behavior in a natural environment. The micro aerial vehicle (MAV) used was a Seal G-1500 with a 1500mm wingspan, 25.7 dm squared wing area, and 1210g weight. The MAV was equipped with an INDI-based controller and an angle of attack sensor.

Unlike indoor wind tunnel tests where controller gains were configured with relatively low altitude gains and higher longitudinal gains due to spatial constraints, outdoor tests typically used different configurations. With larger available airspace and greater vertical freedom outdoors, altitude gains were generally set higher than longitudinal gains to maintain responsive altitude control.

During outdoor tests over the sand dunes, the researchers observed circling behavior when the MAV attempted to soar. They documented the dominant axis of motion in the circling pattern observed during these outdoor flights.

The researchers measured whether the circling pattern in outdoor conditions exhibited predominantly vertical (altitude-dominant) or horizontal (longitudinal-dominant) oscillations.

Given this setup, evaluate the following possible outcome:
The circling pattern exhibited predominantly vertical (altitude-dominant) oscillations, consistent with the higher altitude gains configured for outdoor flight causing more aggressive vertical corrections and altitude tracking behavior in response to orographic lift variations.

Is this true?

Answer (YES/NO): YES